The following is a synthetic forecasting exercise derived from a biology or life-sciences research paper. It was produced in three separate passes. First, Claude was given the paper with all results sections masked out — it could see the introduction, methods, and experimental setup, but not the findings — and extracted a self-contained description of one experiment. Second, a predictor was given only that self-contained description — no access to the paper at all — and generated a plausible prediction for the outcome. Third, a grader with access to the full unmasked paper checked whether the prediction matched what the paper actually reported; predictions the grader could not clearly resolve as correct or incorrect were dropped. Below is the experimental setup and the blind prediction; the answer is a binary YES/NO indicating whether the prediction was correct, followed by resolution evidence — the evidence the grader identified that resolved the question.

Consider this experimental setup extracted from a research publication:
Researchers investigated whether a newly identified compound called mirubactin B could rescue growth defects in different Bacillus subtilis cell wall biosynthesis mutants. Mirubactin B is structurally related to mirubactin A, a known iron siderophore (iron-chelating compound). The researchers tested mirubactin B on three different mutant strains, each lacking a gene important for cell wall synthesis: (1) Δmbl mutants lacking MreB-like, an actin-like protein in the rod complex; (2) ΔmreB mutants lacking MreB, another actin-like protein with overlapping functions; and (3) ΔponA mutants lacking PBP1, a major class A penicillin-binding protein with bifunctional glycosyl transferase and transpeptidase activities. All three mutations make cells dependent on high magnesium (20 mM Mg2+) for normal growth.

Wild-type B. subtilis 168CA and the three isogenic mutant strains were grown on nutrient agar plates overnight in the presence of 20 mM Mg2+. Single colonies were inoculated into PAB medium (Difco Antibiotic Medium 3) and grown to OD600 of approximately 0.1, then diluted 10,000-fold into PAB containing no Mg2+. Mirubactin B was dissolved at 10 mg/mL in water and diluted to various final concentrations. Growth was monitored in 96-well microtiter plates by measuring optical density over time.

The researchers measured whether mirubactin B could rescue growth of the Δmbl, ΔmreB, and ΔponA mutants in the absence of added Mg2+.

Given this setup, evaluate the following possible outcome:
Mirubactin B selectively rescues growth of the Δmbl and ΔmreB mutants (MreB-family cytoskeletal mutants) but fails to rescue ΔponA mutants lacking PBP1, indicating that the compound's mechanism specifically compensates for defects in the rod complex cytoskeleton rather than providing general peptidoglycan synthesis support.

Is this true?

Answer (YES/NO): YES